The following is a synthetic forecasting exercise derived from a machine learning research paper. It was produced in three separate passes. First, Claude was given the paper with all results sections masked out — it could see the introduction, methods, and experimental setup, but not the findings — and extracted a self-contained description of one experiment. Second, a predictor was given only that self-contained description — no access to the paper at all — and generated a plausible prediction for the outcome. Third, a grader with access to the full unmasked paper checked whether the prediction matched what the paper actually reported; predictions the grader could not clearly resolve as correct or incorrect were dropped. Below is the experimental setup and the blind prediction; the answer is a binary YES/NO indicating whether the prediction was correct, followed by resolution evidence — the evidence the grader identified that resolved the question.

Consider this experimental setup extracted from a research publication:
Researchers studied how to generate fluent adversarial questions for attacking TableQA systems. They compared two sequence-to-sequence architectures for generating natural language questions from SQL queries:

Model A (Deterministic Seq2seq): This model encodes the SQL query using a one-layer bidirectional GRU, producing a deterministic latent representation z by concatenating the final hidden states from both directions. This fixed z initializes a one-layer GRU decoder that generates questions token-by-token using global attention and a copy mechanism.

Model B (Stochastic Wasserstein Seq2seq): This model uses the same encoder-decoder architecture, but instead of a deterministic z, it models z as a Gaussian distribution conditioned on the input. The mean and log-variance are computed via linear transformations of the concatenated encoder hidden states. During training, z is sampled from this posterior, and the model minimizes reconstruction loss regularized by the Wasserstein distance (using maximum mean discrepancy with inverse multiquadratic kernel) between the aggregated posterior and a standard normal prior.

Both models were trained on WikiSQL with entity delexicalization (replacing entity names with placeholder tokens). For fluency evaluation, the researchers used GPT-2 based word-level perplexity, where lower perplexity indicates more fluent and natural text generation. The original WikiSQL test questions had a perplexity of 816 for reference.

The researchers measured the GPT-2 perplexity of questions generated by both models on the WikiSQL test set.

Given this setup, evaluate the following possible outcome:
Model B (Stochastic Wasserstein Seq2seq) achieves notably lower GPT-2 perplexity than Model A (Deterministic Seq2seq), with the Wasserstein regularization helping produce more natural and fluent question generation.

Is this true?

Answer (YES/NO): YES